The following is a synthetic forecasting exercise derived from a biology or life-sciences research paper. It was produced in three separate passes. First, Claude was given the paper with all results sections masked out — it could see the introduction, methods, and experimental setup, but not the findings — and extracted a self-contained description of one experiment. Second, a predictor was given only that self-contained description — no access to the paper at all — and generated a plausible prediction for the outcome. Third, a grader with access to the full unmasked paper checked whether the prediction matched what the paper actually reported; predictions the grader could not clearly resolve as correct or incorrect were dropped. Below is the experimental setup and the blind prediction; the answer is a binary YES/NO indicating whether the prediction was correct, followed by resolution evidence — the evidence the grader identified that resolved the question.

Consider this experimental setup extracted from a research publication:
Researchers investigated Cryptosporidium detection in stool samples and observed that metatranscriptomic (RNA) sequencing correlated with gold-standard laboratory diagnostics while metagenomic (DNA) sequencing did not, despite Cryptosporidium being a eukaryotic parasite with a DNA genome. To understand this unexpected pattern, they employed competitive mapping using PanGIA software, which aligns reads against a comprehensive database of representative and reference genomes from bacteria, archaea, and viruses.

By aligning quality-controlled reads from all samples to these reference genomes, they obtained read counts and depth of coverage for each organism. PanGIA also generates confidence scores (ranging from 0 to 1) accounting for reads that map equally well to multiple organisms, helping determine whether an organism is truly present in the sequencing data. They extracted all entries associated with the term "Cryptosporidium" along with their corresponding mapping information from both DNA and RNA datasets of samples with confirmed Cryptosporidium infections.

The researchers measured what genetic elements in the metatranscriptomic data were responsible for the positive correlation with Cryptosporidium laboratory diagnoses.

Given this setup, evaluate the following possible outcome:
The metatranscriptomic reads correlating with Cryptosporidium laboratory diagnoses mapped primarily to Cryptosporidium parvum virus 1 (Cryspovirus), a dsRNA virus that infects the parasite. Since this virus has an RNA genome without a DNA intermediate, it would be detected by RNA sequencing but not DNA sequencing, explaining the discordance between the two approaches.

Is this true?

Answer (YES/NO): YES